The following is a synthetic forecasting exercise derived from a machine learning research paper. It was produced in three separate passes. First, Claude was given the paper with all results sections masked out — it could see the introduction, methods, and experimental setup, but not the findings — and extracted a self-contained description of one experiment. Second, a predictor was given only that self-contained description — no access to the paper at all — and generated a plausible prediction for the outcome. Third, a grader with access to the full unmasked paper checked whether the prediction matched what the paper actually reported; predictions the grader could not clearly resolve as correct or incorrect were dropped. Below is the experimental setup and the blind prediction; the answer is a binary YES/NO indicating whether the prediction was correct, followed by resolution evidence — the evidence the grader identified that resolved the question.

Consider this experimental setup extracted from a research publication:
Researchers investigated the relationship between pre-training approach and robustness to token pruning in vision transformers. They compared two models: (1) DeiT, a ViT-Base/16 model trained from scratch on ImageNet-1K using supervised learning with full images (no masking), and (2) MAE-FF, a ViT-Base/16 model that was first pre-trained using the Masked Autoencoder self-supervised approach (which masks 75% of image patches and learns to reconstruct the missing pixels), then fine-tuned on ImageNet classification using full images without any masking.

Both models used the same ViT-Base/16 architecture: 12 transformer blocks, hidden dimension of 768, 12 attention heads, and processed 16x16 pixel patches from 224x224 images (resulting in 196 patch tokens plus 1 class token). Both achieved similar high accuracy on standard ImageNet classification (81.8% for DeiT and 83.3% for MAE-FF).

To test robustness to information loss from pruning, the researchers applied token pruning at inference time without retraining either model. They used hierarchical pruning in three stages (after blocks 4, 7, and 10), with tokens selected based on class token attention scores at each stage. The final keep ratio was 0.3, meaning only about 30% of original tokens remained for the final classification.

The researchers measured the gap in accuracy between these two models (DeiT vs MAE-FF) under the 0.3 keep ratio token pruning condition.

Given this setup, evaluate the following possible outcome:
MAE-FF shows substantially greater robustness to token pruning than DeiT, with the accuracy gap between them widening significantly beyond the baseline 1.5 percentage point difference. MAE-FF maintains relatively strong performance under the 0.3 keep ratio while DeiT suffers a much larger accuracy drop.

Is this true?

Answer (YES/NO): YES